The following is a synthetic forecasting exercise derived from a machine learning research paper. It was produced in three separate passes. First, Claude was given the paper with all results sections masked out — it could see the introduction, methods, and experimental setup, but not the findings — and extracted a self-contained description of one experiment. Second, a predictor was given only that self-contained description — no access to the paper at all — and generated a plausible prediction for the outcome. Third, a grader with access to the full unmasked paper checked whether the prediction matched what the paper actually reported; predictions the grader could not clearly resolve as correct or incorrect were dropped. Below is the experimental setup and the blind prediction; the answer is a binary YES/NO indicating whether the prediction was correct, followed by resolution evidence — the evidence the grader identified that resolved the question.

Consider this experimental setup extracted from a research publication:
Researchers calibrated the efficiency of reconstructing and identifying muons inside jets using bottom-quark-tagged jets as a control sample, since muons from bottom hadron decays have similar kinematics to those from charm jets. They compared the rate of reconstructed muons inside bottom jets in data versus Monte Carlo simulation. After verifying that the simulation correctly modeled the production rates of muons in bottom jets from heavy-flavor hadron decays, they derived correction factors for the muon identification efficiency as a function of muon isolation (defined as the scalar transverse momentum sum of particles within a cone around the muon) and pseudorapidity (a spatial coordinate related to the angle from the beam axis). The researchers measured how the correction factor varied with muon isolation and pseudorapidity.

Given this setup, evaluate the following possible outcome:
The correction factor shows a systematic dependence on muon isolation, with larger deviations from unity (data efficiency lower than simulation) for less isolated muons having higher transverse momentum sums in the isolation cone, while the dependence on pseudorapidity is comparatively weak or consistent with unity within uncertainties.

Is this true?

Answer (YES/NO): NO